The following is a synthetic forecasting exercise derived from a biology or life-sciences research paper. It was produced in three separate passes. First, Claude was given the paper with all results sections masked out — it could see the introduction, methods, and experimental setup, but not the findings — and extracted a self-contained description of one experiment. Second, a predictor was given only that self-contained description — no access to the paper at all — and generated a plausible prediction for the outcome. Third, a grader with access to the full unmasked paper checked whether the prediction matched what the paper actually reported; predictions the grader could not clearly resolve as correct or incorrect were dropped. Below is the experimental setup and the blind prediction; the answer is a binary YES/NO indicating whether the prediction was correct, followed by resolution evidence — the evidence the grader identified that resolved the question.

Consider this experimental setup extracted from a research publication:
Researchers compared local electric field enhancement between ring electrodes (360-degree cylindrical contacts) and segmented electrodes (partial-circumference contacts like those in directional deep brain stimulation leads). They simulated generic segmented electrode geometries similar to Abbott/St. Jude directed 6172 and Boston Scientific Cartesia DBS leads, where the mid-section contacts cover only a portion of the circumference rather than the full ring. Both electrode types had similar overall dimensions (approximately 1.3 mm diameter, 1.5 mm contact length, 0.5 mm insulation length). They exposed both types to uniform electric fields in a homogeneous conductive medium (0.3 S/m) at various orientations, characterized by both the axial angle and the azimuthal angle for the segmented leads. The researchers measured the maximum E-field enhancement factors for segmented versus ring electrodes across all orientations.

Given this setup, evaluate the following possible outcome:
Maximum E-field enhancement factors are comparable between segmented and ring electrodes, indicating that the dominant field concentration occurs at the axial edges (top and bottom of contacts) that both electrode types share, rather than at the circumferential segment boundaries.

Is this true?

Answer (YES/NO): NO